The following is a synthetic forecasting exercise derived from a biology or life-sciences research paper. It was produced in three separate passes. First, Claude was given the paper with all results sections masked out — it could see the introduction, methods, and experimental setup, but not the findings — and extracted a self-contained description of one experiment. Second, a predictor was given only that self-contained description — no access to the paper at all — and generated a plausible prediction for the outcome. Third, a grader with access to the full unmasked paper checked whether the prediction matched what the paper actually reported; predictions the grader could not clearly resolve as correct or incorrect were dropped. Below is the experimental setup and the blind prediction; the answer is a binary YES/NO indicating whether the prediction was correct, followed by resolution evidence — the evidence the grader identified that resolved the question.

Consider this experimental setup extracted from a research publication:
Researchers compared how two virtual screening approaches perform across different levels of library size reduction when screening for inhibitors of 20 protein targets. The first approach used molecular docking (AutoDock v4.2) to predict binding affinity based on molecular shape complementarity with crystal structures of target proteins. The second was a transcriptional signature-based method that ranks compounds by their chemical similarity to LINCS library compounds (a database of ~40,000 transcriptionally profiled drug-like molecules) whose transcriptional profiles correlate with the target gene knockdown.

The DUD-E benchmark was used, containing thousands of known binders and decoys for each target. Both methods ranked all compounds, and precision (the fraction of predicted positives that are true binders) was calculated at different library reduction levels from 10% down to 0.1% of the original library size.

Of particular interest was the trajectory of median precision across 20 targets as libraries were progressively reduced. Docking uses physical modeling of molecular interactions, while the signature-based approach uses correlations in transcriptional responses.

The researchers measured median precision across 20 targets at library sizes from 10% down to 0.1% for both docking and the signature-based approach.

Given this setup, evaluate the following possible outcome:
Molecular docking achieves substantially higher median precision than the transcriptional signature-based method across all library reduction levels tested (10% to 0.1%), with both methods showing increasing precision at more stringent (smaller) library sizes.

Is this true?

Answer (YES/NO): NO